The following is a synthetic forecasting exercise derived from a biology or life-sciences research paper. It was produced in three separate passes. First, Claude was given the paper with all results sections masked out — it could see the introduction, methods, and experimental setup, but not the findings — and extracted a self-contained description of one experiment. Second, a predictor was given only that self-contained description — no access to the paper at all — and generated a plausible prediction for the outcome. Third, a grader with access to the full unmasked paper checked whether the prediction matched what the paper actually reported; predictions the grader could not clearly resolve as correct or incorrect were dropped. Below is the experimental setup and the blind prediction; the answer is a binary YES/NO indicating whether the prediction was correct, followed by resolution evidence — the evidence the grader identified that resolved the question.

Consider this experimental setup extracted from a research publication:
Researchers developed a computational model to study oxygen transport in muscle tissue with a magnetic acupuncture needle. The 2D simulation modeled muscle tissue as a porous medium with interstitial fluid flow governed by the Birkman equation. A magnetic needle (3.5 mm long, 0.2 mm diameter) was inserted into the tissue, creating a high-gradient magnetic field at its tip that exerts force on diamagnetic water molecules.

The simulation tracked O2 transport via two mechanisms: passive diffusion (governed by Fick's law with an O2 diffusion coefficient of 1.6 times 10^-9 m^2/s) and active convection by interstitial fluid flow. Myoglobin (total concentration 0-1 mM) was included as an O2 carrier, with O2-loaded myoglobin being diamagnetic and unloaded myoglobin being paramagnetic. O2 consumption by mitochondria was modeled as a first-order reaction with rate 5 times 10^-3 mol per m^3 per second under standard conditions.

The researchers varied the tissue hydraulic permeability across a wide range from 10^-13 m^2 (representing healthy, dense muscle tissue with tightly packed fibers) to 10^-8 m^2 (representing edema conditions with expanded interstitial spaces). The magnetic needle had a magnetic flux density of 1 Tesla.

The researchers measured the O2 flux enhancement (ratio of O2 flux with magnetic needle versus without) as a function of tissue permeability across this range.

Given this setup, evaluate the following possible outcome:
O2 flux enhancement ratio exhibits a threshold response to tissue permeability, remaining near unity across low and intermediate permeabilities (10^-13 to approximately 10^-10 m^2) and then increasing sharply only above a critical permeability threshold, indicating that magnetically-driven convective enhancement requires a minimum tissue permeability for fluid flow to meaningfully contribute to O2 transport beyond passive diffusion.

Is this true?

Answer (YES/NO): NO